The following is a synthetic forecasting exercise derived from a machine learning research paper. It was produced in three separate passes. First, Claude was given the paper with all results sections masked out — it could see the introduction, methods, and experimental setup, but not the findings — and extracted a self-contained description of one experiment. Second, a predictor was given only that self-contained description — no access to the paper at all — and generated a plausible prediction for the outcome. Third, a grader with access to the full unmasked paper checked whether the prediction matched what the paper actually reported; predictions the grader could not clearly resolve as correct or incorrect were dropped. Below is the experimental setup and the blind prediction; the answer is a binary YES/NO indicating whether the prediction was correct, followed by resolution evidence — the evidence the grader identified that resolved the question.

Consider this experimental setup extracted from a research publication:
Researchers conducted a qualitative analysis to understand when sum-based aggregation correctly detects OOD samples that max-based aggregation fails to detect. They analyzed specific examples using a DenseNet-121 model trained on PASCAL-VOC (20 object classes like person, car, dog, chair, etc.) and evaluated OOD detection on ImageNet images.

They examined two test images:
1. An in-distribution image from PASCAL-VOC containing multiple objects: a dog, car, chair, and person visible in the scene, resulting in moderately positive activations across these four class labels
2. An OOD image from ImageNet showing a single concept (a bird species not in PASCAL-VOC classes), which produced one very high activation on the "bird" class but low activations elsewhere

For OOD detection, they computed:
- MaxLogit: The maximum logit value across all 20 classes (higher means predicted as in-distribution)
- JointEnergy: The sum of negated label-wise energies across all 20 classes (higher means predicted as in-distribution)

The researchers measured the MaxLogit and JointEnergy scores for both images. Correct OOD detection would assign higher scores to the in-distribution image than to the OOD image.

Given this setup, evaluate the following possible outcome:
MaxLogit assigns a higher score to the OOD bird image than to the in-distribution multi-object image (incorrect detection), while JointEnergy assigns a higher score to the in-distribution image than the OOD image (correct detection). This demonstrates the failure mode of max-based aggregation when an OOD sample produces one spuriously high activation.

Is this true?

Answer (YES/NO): YES